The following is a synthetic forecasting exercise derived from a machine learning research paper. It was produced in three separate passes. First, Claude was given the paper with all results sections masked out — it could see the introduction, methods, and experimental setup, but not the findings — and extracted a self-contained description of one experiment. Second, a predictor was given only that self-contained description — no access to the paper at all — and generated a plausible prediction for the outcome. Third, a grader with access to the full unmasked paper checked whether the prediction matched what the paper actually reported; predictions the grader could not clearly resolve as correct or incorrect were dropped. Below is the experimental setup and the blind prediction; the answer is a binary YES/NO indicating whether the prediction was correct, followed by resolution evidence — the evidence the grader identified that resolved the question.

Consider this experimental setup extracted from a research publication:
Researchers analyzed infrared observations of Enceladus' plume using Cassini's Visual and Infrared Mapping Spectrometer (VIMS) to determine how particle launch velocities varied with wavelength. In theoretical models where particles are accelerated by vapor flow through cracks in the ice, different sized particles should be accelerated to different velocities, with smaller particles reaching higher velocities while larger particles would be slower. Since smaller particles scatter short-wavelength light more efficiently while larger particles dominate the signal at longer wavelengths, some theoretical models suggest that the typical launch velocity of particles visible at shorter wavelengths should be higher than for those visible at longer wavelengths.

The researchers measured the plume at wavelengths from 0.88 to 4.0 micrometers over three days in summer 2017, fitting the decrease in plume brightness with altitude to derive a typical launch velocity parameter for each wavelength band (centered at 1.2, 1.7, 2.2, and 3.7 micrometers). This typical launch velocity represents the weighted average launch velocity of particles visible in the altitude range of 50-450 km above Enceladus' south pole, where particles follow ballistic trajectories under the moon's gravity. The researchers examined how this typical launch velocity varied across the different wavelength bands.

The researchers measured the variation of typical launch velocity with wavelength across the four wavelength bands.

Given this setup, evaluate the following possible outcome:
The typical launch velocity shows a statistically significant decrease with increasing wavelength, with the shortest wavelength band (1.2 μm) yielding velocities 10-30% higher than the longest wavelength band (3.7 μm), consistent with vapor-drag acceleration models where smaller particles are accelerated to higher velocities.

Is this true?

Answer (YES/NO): NO